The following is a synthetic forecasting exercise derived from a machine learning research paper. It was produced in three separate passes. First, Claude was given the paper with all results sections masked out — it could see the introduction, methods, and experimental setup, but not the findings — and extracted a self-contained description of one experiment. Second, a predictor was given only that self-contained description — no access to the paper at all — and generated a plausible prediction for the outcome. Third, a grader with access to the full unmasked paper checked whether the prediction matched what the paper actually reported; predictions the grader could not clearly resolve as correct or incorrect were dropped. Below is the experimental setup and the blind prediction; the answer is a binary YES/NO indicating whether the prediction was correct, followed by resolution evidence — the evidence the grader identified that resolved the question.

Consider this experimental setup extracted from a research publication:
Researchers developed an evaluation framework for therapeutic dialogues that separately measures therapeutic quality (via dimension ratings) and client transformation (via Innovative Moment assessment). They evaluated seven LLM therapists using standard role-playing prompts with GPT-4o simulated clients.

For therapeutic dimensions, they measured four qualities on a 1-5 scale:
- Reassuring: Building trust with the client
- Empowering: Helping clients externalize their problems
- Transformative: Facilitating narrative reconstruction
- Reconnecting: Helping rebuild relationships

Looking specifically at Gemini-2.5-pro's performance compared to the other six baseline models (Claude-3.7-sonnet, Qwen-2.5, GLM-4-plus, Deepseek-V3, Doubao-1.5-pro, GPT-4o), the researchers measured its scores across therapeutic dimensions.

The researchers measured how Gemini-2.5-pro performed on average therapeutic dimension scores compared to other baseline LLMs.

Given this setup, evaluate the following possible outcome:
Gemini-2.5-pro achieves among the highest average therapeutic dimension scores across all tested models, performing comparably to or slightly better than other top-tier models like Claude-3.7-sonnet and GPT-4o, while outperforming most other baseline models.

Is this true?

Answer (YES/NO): NO